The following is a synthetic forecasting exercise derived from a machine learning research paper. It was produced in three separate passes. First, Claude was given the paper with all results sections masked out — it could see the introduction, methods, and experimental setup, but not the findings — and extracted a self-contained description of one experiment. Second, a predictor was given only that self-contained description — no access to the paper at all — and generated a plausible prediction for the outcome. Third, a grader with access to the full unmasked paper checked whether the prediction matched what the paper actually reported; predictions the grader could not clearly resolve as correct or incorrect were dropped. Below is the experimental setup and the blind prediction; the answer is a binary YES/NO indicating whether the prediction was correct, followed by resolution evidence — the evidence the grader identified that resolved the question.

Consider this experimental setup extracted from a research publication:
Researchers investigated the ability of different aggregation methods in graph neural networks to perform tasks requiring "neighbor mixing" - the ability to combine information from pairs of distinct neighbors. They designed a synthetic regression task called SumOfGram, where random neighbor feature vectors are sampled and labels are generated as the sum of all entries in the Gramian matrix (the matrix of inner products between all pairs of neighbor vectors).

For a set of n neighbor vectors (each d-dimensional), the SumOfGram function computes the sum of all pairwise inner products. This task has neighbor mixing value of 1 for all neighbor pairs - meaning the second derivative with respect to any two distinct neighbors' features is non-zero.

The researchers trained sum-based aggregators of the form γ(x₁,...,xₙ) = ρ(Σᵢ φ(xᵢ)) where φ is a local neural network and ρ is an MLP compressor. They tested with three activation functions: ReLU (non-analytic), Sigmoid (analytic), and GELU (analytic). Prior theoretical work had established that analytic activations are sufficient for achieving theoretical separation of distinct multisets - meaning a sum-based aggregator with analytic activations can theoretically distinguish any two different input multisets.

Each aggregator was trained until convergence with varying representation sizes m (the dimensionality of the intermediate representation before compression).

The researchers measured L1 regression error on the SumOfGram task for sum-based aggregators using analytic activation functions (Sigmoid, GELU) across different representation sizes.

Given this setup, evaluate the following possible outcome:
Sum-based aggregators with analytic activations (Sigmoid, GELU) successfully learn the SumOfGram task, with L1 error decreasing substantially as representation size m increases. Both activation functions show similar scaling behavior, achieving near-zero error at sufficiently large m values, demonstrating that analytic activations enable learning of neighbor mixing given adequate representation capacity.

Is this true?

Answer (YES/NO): NO